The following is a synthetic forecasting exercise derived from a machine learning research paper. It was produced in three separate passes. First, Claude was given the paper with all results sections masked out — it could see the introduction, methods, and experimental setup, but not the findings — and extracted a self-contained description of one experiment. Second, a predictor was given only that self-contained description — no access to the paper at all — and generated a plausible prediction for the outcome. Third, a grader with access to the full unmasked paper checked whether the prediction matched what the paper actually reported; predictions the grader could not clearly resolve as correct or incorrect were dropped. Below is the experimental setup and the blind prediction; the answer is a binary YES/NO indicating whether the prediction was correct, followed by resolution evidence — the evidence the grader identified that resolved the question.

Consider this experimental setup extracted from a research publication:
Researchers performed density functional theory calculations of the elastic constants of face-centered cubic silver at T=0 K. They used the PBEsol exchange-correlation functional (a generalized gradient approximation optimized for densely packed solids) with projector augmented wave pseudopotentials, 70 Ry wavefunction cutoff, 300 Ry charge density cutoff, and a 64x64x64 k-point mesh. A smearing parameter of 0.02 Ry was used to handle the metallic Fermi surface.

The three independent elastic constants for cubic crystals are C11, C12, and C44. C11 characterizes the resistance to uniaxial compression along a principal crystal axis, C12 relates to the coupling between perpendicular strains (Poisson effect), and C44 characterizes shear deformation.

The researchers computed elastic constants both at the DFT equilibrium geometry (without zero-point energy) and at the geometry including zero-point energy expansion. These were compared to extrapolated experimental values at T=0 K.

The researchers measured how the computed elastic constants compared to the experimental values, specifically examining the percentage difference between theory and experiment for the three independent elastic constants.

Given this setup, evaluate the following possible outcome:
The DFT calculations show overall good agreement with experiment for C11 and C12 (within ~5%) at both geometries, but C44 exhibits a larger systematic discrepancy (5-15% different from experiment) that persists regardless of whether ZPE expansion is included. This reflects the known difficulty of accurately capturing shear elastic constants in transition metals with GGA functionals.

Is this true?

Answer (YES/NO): NO